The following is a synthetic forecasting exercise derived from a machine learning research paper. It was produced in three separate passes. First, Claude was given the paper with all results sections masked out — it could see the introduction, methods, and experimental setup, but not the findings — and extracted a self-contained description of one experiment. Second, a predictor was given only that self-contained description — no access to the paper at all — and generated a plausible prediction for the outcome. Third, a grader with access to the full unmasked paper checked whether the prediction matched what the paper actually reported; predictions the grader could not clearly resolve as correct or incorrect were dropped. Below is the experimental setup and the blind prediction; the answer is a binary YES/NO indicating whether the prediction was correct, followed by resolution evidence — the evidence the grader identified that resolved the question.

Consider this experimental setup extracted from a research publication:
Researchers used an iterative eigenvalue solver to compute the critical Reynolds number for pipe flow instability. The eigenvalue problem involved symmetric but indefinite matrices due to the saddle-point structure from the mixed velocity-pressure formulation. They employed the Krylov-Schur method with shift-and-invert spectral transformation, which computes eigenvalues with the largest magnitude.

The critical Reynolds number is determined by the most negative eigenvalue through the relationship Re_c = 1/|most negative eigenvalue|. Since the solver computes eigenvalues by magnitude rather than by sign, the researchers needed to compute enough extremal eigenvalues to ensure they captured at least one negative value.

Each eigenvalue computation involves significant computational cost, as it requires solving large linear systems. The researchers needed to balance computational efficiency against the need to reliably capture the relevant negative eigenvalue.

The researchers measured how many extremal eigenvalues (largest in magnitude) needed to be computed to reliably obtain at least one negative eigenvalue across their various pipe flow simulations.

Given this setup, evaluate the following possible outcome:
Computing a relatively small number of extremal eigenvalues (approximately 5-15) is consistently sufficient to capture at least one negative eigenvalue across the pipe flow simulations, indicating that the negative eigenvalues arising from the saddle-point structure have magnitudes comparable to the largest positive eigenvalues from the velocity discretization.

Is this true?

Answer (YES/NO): NO